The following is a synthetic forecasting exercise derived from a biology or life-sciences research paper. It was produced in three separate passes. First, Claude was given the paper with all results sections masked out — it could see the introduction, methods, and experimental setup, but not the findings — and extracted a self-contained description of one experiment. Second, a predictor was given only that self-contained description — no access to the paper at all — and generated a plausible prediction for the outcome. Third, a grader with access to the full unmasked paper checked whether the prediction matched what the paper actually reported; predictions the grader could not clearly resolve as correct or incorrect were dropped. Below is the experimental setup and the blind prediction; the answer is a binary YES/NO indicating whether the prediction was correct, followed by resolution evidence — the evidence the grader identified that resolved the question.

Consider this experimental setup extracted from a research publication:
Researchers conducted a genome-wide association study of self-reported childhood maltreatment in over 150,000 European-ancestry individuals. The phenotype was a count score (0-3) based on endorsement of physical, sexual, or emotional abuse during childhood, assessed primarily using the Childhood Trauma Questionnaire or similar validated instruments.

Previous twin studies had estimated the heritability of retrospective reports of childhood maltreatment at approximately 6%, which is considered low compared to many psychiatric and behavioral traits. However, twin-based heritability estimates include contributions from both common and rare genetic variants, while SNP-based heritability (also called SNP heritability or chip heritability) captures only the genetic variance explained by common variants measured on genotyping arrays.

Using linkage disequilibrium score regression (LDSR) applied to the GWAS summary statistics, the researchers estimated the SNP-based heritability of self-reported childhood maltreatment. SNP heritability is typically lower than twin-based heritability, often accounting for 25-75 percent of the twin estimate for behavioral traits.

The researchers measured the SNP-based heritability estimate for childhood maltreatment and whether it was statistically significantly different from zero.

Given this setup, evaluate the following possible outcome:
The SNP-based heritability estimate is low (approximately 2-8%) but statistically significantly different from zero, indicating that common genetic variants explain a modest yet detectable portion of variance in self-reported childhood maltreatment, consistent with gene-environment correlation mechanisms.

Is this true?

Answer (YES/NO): YES